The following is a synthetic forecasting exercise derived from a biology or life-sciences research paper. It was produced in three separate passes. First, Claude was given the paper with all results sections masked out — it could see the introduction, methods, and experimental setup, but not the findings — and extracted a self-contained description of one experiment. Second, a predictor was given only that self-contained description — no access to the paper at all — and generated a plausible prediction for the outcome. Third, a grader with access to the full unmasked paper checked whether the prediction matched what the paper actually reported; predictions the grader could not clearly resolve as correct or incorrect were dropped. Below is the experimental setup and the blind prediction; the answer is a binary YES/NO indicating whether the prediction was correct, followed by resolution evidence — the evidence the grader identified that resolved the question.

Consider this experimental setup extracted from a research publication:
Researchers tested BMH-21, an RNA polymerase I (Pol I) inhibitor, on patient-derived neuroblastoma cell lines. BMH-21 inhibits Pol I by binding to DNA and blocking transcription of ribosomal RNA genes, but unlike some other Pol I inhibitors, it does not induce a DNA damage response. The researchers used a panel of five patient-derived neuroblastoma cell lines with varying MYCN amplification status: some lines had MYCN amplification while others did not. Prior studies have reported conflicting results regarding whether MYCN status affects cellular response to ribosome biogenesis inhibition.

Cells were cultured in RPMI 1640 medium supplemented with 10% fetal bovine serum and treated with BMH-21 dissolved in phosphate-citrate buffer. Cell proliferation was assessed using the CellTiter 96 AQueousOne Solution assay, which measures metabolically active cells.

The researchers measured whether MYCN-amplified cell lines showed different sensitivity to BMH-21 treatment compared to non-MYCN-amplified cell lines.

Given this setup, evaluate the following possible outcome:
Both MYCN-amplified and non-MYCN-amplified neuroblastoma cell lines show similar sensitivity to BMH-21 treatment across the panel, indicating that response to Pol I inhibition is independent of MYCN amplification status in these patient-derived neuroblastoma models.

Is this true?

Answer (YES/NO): YES